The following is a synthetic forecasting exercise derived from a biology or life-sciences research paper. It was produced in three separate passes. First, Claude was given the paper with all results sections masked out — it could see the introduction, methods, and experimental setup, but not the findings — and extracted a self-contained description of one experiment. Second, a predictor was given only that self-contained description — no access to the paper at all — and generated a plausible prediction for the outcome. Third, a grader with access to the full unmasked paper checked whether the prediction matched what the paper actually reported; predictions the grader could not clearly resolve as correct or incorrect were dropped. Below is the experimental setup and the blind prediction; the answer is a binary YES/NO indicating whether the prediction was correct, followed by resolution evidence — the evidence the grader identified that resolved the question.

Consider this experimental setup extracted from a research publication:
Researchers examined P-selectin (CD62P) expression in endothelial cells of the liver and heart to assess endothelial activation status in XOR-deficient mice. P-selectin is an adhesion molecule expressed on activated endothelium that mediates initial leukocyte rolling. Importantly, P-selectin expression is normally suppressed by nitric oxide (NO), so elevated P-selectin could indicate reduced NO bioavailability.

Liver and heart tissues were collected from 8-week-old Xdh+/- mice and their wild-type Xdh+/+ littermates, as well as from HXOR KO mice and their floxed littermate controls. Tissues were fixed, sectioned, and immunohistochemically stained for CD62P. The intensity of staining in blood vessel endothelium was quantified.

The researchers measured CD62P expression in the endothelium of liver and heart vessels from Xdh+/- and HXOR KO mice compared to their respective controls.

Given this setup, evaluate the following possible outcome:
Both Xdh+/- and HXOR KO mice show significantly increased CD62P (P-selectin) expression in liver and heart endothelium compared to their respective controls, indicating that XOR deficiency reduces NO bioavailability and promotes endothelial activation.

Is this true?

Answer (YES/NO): YES